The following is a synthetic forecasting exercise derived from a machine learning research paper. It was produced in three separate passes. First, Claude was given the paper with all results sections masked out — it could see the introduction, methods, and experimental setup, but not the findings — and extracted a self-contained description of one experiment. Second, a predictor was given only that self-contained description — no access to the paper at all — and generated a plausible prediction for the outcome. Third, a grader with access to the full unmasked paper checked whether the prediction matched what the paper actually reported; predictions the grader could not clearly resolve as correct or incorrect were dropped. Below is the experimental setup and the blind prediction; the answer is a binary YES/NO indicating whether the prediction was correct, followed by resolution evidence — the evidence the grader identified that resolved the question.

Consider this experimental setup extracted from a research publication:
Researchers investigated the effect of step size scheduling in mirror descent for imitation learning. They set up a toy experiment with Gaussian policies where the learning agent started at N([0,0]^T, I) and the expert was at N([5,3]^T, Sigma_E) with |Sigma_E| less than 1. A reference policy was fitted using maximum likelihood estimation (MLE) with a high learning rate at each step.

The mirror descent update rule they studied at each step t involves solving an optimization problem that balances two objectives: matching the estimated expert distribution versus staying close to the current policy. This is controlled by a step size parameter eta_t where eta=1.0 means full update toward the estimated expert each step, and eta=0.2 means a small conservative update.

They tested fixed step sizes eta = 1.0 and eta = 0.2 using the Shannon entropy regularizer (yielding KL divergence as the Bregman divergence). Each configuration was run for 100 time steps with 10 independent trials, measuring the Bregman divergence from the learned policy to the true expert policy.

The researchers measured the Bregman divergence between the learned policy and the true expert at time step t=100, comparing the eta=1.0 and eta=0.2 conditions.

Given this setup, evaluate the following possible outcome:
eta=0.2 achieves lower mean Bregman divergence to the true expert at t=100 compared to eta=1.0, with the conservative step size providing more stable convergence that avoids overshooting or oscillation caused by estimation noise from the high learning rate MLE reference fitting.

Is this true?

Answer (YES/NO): YES